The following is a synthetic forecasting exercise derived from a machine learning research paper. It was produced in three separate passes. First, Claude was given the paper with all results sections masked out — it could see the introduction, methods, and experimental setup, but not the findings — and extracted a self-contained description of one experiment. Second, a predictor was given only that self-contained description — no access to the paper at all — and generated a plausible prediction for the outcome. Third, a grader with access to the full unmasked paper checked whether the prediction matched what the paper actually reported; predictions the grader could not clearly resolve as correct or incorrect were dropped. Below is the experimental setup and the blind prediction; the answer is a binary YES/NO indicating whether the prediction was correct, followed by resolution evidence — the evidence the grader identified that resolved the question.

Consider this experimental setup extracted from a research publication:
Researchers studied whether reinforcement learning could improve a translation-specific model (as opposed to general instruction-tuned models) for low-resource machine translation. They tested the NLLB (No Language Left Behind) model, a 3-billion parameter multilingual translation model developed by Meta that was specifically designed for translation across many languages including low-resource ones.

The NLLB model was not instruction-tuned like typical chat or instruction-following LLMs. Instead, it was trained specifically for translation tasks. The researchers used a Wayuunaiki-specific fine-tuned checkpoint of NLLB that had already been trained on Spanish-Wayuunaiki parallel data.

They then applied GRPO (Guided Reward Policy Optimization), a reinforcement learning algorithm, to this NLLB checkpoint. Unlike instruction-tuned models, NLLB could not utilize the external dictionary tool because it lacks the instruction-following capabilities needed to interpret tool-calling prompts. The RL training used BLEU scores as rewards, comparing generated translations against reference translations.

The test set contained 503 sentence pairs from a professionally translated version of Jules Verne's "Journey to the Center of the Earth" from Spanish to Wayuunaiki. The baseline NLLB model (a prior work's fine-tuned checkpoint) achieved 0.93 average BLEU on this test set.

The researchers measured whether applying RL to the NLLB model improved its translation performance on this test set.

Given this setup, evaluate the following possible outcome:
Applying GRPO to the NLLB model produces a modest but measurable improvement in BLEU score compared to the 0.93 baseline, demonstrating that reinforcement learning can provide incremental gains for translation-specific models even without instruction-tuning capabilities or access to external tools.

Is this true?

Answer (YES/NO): NO